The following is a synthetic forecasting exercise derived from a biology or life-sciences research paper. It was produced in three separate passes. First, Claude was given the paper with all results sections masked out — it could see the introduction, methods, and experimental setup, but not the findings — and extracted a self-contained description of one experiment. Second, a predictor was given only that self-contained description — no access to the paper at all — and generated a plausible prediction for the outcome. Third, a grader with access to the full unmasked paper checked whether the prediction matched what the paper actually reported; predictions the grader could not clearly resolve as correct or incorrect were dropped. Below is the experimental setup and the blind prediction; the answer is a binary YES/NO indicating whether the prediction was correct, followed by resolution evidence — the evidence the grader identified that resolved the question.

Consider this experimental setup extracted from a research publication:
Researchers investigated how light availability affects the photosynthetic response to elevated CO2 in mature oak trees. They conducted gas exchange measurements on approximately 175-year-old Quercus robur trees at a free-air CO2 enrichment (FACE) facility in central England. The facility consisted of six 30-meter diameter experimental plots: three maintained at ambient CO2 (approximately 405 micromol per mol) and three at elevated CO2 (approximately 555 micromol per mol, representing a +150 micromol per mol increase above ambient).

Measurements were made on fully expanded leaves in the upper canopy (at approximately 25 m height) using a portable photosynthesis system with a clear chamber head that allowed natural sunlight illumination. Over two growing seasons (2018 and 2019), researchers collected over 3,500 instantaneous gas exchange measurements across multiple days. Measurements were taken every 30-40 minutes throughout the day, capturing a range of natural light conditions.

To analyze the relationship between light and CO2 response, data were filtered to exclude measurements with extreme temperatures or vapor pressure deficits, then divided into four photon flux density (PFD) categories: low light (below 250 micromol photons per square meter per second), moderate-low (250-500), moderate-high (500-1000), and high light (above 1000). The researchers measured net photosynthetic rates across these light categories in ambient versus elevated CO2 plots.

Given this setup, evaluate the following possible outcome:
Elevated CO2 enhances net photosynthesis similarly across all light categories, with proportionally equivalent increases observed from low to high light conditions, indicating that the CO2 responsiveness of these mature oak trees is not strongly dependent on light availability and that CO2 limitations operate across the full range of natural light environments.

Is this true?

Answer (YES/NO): NO